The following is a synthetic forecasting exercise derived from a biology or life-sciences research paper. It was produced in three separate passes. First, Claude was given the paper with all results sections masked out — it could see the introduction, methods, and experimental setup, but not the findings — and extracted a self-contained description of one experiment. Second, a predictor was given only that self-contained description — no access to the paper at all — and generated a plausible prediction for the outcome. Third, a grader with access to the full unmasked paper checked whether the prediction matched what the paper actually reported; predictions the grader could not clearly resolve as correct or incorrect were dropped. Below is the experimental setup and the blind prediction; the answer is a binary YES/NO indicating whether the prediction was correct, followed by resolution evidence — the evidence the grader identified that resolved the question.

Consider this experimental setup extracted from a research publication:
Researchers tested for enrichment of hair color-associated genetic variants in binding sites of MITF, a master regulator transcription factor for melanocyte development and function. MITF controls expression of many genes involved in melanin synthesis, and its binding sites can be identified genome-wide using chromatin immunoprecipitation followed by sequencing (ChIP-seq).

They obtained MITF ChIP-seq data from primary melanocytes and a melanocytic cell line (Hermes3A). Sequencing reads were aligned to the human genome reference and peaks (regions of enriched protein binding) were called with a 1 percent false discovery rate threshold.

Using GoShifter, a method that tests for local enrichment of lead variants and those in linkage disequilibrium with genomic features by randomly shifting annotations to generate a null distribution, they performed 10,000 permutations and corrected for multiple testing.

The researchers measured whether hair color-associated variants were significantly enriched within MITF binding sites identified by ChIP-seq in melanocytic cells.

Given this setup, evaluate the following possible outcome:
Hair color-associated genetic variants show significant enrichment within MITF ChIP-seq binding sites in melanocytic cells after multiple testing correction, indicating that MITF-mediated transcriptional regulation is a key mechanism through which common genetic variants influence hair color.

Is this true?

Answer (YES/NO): YES